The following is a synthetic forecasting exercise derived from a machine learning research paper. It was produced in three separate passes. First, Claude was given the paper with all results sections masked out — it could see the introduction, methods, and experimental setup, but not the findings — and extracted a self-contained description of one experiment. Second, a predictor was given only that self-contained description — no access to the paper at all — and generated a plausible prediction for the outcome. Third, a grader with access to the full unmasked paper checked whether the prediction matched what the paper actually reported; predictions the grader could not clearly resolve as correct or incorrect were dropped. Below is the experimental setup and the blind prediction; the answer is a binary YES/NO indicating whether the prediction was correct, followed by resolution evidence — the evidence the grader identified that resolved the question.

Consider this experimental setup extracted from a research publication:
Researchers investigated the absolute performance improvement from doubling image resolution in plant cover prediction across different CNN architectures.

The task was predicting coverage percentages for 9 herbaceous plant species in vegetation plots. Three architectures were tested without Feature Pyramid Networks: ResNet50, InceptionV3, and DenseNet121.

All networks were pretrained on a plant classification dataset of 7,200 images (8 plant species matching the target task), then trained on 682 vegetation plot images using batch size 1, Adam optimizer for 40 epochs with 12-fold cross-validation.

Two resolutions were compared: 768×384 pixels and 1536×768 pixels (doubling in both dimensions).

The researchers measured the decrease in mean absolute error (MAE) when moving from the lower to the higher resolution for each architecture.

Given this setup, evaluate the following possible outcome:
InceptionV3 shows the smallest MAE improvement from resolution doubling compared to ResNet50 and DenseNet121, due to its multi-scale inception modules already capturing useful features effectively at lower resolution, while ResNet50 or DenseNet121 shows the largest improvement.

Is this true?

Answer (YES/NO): NO